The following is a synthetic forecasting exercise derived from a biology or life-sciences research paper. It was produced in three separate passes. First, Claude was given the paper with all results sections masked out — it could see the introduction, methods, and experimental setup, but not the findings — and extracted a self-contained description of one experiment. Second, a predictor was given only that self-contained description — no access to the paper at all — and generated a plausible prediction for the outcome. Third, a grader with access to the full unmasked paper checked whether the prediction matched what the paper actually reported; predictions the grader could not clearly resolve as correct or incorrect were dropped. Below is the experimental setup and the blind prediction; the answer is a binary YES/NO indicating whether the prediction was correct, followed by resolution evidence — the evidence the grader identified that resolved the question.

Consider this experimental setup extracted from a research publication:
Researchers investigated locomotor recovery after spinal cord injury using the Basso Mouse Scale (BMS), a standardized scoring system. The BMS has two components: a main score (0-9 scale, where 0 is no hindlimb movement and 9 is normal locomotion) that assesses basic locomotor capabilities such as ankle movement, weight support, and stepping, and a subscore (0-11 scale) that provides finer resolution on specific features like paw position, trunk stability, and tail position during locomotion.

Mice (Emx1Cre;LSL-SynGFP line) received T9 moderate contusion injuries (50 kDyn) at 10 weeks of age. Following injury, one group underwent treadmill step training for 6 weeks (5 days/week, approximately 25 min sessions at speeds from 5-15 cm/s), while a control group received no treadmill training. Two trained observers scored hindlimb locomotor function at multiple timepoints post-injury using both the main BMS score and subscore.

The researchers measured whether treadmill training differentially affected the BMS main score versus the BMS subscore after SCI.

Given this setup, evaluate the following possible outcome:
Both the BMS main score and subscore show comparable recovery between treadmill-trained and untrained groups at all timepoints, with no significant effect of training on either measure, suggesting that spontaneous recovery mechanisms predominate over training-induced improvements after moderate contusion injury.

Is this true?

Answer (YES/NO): NO